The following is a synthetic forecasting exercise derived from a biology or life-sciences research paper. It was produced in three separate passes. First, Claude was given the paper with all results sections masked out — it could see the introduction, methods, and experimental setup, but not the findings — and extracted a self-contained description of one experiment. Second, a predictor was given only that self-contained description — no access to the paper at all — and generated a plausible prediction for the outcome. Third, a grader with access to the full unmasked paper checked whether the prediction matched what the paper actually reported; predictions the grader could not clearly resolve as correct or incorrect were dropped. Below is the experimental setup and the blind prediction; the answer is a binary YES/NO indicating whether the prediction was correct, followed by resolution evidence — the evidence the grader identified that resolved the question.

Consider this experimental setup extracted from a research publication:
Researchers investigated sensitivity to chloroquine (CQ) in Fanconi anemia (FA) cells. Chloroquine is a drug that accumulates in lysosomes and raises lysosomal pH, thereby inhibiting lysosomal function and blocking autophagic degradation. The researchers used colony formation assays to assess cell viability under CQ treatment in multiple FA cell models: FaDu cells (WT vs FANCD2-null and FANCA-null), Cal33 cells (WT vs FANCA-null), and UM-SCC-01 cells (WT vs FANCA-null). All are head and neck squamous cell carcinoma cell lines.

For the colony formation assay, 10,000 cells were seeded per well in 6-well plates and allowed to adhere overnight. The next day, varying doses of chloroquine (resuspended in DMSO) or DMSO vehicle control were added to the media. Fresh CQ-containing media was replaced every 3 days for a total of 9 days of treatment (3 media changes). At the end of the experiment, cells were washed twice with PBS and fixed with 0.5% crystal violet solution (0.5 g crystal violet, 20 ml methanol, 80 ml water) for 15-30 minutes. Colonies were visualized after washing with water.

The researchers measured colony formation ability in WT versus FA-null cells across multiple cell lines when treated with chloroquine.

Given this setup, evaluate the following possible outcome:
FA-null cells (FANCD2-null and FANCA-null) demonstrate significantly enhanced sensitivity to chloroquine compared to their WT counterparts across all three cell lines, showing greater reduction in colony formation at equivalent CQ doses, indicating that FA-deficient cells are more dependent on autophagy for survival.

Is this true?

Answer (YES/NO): NO